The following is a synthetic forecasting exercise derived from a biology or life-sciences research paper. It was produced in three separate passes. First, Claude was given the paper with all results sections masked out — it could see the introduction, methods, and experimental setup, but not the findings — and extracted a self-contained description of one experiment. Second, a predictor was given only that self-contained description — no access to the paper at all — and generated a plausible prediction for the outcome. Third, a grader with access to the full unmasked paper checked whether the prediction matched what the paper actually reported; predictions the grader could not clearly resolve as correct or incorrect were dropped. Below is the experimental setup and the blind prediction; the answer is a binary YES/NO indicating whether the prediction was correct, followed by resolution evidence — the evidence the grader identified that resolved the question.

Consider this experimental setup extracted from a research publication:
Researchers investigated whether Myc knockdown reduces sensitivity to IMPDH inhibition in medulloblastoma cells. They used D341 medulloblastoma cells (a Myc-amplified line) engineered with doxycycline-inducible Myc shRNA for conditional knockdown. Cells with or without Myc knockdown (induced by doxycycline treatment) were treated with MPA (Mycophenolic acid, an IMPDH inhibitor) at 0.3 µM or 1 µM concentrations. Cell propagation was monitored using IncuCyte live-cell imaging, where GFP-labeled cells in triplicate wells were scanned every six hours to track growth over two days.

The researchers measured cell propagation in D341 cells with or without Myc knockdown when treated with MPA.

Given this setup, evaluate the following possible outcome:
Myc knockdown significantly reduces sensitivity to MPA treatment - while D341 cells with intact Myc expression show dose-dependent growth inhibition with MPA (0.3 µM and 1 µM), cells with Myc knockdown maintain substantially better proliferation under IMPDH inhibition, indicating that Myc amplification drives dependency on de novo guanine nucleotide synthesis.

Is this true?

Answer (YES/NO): YES